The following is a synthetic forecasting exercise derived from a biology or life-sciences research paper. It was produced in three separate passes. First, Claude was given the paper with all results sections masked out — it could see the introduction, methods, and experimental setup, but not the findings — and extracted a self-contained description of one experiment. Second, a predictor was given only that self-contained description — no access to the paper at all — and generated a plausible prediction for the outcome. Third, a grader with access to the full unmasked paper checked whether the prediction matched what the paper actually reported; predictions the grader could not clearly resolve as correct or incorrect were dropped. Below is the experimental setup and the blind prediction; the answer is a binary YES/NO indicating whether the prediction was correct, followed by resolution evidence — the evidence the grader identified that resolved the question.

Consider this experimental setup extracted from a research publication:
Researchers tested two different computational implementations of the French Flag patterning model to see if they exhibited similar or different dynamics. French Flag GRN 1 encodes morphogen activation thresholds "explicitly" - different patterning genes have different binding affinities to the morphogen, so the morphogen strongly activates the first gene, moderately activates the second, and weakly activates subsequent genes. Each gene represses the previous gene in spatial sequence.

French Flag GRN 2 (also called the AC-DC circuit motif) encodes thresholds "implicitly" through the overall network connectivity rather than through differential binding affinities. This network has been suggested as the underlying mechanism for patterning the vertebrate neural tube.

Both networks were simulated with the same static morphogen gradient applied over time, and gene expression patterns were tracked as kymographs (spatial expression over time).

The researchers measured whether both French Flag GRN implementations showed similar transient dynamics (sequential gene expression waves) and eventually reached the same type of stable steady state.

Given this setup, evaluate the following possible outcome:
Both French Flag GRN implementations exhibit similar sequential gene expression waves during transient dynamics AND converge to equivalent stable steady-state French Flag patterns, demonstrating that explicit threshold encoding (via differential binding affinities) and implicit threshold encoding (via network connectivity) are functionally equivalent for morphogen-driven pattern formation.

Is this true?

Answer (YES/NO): YES